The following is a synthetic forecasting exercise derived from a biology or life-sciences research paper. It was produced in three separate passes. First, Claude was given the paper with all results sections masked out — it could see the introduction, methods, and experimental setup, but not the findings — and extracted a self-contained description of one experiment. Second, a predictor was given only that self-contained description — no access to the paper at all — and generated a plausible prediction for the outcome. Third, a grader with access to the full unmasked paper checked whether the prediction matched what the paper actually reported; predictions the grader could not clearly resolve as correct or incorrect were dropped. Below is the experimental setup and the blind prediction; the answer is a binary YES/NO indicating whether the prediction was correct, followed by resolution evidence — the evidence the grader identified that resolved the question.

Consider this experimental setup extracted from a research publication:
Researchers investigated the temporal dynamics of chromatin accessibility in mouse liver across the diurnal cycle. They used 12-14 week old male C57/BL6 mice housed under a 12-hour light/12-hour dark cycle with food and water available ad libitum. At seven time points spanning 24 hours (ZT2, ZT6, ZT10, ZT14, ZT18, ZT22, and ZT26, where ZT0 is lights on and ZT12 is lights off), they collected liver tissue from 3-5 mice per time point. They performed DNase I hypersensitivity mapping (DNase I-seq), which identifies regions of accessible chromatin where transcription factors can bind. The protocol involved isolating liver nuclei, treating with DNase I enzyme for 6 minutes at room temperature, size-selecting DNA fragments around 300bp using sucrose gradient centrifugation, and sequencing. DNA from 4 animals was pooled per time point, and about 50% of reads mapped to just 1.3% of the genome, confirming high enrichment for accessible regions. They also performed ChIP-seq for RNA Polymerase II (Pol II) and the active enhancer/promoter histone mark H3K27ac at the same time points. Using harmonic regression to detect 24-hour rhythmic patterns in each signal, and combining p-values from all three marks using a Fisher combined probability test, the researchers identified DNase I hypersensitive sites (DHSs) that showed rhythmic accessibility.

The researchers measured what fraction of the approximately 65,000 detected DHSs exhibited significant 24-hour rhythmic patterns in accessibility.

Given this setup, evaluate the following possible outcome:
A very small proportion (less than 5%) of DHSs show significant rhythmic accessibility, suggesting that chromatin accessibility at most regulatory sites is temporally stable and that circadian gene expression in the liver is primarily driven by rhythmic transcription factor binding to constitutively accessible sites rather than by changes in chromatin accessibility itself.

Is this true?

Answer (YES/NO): NO